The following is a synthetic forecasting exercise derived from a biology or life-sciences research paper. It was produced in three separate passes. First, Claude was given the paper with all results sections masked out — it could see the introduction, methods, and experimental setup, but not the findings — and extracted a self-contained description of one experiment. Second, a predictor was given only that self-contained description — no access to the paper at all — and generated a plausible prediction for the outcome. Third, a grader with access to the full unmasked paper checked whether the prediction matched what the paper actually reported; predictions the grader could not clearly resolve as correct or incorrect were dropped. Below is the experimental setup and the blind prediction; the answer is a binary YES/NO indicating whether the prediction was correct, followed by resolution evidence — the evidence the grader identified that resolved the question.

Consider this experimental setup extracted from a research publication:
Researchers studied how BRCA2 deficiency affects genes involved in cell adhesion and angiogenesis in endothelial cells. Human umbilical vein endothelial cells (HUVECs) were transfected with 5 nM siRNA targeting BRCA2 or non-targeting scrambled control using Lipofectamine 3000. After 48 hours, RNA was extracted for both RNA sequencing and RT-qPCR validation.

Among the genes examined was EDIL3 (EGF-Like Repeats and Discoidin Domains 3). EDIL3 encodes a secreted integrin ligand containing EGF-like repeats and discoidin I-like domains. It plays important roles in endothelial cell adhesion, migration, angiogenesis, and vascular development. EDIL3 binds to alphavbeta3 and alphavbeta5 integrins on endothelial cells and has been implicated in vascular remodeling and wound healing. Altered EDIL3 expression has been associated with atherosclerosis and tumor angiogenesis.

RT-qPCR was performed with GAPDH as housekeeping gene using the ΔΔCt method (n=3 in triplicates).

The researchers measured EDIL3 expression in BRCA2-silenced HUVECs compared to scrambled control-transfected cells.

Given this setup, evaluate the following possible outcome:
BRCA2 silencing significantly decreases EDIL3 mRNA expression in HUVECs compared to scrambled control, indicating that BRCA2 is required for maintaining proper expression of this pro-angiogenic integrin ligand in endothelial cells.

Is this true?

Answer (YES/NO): NO